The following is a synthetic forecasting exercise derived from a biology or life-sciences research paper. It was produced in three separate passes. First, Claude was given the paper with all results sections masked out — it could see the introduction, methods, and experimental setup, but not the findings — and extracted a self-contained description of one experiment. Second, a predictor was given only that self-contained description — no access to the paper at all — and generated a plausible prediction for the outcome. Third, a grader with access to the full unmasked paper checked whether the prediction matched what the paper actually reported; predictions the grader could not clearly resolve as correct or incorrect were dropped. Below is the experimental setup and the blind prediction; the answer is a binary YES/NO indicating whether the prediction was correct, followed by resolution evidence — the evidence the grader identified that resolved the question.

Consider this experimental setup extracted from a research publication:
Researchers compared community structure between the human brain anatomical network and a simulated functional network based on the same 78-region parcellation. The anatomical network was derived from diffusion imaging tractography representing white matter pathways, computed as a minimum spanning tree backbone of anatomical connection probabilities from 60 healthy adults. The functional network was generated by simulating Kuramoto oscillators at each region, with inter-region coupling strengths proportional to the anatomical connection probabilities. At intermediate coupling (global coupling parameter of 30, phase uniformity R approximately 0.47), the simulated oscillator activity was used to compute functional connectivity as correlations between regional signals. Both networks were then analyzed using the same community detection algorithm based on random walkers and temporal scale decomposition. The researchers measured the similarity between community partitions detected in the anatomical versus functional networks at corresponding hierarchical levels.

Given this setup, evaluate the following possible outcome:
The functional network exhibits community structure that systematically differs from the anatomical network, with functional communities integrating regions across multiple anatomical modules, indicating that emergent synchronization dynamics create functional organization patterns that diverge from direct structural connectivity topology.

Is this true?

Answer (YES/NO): NO